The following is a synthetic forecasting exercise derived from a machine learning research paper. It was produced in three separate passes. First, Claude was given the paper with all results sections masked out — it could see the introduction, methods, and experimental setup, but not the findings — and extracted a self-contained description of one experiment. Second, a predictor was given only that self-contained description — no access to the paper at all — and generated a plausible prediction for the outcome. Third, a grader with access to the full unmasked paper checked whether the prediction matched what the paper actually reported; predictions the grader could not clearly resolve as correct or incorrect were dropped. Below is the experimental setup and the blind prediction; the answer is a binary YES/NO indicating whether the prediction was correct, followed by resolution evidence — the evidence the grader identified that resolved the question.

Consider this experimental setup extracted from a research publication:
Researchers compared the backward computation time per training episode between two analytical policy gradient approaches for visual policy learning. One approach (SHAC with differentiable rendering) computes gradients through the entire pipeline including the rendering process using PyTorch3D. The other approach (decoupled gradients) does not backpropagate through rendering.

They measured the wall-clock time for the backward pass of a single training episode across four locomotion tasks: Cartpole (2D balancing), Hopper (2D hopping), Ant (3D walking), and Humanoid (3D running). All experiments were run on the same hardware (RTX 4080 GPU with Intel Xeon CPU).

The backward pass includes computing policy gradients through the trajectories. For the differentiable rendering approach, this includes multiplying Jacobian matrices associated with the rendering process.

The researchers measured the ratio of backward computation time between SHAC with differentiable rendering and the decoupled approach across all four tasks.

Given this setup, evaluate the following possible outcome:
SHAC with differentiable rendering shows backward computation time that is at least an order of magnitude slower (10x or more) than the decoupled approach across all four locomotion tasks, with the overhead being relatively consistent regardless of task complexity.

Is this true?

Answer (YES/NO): NO